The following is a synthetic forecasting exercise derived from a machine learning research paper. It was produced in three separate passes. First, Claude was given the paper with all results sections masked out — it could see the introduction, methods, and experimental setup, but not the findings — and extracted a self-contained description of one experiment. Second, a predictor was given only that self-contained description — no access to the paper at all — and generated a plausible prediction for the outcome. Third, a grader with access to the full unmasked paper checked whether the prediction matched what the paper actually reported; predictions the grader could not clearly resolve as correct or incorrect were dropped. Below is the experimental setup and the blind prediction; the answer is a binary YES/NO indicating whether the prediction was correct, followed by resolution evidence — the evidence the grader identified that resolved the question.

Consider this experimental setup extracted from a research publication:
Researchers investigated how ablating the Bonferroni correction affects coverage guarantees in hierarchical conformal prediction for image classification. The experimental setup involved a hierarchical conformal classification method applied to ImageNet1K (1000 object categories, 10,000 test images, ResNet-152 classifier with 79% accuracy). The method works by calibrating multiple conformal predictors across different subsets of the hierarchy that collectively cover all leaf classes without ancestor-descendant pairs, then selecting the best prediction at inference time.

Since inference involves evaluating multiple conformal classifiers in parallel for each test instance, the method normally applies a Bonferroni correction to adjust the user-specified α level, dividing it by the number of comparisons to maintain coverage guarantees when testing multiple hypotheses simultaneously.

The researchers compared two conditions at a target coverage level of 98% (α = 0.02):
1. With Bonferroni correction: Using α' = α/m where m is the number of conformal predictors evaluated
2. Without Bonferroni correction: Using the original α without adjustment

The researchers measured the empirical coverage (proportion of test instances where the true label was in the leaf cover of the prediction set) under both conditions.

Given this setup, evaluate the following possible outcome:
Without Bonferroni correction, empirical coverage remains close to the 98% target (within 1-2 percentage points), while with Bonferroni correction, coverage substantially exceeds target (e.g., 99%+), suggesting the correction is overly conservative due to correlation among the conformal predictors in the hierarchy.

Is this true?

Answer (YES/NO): NO